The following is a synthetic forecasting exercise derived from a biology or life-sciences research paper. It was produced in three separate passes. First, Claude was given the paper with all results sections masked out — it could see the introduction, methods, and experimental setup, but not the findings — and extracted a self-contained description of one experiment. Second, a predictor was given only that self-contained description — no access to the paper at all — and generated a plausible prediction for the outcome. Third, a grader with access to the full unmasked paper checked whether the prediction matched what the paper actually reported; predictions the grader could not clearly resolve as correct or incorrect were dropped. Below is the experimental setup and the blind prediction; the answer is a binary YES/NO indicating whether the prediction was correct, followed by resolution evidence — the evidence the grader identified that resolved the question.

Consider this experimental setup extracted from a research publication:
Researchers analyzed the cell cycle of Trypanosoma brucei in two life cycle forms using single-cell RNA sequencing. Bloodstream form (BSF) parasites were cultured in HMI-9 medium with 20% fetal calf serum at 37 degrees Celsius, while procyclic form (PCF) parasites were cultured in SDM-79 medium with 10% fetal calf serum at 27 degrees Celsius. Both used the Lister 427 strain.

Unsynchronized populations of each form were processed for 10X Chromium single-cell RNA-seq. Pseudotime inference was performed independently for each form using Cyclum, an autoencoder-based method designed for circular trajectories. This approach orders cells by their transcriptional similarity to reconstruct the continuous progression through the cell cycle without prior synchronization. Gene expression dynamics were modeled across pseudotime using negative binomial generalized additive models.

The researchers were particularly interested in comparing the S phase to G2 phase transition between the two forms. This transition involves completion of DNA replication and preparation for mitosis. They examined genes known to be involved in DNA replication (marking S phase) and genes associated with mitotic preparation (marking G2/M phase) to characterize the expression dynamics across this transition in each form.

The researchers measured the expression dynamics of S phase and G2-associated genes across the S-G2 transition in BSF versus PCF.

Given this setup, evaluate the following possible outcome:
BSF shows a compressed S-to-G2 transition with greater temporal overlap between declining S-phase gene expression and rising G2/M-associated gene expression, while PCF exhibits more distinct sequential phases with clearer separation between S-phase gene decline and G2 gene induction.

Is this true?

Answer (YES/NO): YES